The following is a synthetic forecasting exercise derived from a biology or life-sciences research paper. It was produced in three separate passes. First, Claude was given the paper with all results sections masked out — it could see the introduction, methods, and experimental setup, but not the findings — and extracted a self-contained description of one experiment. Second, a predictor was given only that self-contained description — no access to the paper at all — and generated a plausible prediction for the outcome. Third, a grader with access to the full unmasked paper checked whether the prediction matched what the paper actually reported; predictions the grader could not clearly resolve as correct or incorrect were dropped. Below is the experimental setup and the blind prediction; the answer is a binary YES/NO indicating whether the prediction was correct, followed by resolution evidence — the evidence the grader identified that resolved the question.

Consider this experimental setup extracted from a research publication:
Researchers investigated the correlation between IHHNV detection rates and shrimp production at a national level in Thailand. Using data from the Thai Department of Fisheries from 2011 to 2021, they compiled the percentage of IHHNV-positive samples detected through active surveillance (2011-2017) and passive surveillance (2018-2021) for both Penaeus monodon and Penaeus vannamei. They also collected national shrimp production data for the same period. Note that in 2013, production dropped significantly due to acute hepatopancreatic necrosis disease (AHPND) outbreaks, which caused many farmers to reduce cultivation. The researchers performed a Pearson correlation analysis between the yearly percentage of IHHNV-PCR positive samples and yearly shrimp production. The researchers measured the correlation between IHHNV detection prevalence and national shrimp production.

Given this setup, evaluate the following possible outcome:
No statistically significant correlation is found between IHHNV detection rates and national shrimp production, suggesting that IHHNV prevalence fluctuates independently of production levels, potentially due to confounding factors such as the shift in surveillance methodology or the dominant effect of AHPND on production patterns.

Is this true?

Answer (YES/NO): NO